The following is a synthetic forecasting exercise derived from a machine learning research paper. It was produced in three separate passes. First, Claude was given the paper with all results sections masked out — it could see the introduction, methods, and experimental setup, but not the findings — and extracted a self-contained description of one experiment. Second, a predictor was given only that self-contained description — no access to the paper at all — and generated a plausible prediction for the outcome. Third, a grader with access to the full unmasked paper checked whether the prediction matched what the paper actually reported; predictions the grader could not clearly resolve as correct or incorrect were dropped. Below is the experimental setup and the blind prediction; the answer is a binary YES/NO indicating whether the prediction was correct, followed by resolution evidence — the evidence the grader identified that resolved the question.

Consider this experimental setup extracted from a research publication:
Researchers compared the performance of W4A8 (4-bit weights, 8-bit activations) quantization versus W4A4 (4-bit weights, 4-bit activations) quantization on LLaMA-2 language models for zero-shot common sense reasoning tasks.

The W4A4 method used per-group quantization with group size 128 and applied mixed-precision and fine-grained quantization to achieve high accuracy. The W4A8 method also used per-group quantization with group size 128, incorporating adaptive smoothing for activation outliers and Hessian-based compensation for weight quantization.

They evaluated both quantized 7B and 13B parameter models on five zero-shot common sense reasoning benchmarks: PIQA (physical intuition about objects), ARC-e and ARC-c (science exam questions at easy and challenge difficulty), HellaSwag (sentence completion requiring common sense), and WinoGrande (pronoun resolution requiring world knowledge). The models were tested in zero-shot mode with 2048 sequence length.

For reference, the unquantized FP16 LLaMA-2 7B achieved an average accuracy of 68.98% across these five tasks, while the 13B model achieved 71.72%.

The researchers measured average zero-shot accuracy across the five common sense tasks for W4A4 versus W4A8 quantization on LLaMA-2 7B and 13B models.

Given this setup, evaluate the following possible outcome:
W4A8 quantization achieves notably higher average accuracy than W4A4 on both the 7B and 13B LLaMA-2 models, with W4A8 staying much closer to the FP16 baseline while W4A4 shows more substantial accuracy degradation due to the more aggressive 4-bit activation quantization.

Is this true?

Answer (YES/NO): YES